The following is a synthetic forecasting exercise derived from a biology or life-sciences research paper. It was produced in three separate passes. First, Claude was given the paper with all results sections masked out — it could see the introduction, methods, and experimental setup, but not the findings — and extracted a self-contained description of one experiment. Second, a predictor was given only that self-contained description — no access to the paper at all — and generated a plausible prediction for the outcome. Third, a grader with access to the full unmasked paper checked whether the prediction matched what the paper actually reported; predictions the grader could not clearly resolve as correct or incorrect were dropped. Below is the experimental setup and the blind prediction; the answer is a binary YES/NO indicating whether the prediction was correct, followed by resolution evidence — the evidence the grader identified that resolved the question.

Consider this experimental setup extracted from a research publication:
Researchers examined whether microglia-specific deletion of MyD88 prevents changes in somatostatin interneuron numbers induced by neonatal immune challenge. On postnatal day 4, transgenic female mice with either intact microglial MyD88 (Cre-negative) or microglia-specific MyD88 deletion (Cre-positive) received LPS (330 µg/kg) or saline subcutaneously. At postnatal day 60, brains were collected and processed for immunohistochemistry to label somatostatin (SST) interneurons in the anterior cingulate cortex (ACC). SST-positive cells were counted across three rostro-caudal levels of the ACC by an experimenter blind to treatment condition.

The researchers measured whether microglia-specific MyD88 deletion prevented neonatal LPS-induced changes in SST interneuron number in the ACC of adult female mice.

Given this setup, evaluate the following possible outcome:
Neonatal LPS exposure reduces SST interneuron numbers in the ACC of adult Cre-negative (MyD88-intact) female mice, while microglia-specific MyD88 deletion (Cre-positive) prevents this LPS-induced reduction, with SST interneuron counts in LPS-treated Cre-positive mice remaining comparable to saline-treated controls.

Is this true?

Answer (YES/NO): NO